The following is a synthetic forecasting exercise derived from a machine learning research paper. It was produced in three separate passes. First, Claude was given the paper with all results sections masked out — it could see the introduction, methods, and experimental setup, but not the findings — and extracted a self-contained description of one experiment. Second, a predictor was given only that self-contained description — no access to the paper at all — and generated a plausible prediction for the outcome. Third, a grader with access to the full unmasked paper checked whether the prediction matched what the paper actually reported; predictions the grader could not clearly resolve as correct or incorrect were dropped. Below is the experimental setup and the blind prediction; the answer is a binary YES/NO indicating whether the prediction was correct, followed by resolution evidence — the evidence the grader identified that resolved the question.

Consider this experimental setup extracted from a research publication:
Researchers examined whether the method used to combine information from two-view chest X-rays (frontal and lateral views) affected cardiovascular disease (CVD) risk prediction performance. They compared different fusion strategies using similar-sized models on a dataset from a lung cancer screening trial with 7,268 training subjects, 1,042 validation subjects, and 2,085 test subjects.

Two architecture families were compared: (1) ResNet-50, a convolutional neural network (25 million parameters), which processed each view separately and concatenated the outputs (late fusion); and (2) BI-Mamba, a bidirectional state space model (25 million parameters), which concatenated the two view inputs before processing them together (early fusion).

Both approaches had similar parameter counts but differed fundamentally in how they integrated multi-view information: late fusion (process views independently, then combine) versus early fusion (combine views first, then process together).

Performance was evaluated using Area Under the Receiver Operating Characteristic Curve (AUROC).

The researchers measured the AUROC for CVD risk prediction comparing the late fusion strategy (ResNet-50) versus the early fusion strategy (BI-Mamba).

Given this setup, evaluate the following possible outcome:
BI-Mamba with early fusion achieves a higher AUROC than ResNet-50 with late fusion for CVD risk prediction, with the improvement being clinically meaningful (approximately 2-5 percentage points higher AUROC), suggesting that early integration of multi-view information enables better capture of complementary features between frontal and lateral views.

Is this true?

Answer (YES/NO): YES